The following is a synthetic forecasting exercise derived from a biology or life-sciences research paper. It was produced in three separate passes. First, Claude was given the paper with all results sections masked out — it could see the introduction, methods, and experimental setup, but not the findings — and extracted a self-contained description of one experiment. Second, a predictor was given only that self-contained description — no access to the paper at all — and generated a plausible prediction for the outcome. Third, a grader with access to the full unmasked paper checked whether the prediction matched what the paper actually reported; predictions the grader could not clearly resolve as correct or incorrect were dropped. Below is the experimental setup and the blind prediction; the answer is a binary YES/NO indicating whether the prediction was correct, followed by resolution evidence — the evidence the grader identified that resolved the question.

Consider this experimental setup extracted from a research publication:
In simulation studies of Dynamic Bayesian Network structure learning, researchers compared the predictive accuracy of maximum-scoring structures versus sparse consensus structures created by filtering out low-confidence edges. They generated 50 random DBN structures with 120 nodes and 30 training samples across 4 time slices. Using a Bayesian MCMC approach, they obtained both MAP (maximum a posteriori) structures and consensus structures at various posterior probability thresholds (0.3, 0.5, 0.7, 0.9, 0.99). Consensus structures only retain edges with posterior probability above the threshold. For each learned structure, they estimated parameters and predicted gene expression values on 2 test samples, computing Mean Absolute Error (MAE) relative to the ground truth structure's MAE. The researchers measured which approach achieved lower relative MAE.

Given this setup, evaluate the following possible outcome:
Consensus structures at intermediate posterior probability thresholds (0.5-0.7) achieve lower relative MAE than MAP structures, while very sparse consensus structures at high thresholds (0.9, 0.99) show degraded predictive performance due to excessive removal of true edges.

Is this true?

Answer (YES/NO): YES